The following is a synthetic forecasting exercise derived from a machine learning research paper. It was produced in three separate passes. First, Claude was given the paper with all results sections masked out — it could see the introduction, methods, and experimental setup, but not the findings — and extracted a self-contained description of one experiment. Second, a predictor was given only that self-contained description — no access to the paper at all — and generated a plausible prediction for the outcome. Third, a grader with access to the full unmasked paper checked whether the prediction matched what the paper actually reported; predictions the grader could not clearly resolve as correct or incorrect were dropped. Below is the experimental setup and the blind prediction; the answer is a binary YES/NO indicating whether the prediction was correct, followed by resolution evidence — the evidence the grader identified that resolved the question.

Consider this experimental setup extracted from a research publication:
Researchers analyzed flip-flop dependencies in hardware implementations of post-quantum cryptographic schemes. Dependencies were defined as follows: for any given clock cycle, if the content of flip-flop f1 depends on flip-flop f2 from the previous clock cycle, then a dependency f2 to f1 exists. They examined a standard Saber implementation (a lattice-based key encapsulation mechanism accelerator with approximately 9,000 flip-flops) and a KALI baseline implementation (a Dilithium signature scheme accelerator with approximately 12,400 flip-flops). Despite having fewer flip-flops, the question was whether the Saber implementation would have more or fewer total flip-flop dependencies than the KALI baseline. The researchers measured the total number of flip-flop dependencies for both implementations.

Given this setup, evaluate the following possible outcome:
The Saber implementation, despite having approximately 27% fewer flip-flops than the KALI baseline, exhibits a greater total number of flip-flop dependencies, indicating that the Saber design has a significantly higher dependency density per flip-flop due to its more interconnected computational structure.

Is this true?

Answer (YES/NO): YES